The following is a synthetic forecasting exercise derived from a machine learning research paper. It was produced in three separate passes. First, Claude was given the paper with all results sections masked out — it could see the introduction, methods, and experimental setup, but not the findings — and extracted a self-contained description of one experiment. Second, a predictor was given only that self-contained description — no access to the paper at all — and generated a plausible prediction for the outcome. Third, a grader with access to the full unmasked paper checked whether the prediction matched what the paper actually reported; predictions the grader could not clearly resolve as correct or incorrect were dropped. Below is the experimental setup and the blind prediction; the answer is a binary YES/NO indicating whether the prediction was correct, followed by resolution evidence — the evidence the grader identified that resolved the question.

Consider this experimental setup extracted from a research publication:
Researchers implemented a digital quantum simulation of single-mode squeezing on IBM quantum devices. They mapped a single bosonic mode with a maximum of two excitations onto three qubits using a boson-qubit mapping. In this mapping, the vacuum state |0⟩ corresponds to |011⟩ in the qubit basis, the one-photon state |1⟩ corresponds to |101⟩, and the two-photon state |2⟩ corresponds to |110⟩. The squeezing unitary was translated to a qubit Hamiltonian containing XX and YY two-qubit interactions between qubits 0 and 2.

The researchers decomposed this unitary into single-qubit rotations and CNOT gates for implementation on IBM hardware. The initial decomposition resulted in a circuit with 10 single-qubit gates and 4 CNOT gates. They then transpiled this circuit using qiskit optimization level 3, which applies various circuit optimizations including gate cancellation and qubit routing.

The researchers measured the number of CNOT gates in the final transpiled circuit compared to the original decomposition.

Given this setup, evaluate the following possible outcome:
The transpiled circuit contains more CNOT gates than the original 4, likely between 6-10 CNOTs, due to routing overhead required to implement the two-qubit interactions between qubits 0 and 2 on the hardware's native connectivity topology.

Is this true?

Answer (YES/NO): NO